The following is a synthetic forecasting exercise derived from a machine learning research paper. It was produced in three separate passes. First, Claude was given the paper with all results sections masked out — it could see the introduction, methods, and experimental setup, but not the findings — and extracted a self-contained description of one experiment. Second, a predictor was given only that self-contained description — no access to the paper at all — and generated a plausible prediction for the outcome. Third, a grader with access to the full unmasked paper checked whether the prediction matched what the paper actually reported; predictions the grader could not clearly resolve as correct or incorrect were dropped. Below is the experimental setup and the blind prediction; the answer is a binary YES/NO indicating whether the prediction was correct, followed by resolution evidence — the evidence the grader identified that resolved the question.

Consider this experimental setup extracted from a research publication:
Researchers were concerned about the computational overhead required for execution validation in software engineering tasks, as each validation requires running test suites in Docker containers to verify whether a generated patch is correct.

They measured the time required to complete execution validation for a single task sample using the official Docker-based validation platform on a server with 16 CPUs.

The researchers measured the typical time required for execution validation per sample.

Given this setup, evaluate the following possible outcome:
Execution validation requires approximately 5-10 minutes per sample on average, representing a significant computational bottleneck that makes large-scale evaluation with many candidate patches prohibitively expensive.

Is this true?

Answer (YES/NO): NO